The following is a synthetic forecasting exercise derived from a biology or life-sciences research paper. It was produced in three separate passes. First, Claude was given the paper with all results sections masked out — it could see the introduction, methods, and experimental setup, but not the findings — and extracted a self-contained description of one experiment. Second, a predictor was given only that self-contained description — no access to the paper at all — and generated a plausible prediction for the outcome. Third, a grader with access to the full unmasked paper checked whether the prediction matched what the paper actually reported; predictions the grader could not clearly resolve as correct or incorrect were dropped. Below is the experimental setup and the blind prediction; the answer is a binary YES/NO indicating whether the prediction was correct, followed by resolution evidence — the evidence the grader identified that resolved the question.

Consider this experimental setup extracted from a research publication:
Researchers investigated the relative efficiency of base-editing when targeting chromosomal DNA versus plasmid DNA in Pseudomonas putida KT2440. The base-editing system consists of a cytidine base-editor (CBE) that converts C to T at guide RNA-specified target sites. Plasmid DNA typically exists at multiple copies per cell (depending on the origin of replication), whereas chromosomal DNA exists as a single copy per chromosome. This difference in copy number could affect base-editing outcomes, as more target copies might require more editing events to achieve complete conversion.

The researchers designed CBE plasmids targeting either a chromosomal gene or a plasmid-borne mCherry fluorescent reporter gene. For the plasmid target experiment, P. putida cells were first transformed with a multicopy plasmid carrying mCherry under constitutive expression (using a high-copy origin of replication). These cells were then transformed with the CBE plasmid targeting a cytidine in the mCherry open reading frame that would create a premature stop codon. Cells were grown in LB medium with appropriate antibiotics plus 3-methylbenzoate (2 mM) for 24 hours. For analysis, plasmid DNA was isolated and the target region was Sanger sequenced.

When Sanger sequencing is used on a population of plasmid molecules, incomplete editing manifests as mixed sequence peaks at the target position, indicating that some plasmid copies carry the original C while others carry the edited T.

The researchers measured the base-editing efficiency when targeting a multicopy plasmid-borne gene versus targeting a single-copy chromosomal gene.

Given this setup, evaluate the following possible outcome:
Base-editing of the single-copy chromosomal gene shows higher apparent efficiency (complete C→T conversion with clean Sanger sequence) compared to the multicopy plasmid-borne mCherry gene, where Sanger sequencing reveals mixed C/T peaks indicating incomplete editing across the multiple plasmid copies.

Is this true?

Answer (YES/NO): YES